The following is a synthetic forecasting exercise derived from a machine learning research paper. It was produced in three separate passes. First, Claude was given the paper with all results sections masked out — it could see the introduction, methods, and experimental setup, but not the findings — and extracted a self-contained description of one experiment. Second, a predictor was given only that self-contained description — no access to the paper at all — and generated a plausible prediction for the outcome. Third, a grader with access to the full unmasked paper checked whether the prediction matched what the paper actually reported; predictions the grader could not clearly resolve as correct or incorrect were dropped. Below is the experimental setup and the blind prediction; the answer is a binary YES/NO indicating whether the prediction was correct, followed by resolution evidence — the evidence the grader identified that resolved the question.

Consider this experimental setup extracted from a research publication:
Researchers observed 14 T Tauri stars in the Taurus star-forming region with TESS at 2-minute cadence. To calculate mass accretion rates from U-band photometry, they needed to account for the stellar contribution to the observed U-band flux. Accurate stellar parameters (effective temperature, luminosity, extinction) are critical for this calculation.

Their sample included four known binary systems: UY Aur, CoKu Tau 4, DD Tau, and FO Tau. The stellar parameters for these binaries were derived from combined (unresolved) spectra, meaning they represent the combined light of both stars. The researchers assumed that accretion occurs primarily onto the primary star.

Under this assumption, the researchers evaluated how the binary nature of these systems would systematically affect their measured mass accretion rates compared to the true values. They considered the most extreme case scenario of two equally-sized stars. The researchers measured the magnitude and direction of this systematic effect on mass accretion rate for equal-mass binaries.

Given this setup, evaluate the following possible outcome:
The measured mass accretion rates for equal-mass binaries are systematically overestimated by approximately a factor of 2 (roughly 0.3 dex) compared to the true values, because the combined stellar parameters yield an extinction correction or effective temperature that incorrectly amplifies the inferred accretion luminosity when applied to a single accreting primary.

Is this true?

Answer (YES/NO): NO